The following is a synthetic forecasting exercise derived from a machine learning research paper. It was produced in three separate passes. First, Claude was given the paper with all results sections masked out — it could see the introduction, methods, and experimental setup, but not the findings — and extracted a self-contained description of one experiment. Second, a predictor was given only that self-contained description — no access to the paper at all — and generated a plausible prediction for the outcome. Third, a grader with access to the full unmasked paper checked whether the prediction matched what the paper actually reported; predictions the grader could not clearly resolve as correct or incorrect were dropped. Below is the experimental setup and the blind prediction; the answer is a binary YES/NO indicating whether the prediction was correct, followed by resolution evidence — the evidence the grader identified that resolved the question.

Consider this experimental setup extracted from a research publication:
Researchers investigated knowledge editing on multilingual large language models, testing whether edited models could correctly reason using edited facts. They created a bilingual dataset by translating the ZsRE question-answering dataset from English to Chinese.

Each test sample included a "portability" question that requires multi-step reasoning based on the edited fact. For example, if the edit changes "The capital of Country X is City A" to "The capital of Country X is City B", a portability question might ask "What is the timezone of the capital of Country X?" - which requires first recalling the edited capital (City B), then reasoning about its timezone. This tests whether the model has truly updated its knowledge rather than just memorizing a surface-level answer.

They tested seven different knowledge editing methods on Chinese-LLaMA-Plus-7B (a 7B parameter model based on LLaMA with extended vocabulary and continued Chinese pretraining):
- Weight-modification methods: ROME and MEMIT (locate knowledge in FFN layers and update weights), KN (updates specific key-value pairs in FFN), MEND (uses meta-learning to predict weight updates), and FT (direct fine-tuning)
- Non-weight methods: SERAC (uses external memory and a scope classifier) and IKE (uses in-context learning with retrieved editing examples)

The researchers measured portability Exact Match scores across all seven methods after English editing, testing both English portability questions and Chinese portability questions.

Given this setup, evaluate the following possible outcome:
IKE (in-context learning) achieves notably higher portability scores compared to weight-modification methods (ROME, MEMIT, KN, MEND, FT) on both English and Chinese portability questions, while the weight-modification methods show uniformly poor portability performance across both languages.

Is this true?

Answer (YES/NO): YES